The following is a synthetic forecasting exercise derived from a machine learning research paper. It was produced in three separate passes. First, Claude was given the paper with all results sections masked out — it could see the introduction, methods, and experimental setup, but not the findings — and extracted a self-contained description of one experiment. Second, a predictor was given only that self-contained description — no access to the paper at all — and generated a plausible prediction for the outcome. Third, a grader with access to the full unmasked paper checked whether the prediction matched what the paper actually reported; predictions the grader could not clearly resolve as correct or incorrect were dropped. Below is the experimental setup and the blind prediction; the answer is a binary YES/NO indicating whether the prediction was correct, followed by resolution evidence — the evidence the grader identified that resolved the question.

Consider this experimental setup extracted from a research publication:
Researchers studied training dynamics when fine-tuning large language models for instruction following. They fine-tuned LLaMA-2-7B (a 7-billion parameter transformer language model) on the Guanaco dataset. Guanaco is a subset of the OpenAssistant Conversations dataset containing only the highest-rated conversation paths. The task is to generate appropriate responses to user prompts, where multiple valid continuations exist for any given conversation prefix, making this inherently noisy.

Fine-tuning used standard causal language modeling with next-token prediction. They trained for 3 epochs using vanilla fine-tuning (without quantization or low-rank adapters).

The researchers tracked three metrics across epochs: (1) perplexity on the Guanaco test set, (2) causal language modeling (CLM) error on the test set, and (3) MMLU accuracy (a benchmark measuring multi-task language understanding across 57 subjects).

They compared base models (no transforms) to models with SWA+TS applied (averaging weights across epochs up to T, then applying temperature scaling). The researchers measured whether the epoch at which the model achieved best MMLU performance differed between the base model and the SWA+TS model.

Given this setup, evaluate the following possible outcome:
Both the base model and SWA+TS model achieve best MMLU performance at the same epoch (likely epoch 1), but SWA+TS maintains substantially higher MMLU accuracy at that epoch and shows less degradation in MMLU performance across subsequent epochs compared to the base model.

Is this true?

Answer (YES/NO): NO